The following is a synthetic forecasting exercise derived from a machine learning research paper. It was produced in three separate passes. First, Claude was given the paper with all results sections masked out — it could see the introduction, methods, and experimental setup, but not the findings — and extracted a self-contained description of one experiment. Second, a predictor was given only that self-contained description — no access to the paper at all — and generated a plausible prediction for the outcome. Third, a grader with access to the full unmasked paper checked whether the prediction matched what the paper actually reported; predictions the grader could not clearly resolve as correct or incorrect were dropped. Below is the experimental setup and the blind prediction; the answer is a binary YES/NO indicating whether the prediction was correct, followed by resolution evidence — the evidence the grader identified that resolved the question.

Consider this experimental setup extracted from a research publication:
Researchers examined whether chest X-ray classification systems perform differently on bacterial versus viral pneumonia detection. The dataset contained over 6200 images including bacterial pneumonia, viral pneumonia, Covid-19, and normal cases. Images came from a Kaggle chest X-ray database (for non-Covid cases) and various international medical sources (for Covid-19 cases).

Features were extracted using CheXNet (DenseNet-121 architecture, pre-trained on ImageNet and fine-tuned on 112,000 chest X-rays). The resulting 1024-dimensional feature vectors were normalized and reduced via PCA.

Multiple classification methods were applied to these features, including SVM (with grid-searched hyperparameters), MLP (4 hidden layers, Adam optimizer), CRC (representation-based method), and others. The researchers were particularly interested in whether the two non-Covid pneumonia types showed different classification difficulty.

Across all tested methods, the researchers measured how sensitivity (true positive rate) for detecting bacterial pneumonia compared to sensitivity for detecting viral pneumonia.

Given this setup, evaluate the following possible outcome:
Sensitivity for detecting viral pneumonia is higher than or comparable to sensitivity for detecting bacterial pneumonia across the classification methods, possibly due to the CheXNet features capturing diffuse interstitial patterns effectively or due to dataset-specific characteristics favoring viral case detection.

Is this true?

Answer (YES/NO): NO